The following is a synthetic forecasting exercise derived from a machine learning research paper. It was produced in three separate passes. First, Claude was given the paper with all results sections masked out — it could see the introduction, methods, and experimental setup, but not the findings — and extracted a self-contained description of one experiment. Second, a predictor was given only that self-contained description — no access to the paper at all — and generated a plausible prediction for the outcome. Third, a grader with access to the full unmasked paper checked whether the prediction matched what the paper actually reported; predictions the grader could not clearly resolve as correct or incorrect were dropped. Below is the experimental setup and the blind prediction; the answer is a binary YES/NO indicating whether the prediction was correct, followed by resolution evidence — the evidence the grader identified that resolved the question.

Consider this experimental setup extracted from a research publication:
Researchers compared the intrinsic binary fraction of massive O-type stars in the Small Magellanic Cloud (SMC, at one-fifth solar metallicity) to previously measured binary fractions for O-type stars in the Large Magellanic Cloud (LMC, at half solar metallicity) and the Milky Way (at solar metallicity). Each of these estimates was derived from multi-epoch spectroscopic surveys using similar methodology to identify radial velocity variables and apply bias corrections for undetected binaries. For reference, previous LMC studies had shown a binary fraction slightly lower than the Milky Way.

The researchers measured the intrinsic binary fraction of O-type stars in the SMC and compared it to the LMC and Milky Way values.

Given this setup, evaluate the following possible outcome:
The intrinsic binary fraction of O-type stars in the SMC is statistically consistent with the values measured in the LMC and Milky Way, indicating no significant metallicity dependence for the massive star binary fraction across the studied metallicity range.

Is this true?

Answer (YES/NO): YES